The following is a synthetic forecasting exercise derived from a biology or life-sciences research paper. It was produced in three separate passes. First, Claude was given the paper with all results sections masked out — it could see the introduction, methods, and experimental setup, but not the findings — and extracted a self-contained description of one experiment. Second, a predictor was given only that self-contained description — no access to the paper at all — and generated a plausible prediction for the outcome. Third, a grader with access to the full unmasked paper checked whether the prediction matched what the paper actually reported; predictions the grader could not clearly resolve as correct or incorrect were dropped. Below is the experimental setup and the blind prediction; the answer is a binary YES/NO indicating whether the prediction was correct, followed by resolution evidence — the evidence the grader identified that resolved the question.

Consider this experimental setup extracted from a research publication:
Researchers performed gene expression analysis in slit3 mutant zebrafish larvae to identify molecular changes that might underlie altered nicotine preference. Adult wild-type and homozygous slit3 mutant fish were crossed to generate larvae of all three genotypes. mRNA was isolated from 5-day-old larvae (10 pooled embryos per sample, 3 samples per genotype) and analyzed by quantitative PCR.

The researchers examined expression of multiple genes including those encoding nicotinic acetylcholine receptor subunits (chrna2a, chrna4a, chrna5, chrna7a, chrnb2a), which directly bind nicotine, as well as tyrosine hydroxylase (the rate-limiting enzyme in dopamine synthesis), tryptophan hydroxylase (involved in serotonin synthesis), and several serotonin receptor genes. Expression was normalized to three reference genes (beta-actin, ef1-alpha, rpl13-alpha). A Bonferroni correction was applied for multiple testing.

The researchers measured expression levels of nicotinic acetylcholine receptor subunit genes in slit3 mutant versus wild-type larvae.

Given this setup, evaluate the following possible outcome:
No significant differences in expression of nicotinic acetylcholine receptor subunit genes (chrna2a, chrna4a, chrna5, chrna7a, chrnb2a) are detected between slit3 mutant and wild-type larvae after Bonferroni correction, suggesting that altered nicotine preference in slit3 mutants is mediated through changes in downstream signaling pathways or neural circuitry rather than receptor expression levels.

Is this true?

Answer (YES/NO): YES